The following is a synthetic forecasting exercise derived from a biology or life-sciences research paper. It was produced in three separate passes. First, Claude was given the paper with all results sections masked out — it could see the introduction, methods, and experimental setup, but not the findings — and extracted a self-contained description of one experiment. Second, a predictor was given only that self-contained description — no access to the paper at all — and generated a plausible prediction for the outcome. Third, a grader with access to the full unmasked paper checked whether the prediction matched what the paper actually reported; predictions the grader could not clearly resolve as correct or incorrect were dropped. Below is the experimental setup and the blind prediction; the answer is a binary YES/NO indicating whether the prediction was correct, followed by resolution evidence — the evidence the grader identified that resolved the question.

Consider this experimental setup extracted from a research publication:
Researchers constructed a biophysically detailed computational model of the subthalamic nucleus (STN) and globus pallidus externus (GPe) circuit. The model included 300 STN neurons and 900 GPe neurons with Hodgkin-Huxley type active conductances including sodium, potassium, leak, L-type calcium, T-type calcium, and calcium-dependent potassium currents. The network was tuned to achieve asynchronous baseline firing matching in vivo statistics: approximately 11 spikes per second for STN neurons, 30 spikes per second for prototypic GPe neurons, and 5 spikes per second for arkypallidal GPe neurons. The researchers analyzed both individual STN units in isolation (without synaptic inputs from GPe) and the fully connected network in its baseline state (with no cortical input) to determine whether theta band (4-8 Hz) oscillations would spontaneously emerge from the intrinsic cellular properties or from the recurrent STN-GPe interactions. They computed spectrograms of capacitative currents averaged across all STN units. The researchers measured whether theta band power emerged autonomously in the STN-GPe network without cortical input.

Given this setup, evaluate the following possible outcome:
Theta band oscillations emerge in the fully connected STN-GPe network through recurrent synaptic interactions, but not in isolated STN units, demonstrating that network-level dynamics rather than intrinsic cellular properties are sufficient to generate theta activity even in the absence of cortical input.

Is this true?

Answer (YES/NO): NO